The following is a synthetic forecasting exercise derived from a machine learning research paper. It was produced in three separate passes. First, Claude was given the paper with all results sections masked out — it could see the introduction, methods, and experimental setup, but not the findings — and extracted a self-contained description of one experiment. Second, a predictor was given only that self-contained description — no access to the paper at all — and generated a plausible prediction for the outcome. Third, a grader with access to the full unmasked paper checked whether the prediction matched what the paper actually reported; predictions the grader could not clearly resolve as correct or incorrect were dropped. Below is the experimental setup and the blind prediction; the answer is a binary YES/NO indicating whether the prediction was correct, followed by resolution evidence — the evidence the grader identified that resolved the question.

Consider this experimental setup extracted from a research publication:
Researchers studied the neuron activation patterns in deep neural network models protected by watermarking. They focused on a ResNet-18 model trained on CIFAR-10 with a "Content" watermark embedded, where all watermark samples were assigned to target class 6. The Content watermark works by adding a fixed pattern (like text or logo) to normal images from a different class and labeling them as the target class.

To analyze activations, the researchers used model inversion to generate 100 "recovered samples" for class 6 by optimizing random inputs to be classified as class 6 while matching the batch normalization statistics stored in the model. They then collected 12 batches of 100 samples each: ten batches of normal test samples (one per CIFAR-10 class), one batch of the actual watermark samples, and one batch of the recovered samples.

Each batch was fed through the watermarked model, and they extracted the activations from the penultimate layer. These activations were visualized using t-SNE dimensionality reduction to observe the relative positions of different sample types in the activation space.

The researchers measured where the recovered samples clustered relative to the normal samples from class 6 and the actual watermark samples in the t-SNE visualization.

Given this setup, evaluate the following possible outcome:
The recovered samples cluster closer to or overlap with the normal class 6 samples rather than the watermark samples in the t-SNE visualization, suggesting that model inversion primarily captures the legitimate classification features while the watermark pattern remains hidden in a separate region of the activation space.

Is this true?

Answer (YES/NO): YES